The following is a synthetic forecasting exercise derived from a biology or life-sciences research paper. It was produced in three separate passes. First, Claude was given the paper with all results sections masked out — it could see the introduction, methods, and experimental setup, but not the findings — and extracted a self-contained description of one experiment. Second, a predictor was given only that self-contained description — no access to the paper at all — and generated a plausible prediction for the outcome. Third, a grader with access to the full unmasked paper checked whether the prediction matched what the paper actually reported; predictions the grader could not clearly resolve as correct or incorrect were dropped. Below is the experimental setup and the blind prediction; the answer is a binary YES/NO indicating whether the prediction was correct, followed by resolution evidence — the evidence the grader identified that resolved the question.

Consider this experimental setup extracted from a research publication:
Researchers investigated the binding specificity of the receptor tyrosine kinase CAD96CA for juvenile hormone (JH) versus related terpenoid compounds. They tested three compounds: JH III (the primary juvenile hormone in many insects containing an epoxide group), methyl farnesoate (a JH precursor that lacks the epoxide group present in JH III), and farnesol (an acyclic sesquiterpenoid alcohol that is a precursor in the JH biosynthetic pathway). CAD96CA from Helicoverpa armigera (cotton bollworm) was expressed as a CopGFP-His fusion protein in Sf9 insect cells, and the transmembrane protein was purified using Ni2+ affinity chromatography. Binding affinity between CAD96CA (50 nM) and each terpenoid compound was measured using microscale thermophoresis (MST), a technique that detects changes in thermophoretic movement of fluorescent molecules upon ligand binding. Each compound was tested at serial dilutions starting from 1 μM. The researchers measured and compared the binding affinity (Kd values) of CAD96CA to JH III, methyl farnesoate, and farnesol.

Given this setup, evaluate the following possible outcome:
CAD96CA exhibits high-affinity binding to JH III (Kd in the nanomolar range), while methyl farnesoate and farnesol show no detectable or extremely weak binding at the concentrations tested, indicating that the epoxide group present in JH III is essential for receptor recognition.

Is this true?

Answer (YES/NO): NO